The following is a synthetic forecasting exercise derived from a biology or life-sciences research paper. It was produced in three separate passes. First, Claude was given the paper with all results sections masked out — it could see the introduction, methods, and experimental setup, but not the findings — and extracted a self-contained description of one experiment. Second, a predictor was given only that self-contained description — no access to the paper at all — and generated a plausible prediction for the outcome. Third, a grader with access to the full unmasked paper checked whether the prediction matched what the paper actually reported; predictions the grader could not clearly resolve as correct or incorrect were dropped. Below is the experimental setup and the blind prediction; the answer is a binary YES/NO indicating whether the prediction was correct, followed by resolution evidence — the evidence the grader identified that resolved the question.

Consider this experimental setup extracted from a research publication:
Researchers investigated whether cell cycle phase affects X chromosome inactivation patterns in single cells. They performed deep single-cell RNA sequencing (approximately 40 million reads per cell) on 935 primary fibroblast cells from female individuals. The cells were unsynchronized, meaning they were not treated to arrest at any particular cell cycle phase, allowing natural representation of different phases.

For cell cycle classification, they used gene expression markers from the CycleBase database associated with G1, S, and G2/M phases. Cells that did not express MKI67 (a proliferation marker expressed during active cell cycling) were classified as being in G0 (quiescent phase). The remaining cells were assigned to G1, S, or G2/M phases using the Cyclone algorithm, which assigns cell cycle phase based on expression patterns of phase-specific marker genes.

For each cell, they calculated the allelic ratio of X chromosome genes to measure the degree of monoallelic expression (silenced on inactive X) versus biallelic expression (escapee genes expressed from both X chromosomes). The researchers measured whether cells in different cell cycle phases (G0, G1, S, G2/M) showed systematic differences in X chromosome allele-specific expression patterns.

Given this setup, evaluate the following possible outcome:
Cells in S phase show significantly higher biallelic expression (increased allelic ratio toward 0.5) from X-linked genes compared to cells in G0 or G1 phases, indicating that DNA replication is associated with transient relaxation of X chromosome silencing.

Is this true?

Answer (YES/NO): NO